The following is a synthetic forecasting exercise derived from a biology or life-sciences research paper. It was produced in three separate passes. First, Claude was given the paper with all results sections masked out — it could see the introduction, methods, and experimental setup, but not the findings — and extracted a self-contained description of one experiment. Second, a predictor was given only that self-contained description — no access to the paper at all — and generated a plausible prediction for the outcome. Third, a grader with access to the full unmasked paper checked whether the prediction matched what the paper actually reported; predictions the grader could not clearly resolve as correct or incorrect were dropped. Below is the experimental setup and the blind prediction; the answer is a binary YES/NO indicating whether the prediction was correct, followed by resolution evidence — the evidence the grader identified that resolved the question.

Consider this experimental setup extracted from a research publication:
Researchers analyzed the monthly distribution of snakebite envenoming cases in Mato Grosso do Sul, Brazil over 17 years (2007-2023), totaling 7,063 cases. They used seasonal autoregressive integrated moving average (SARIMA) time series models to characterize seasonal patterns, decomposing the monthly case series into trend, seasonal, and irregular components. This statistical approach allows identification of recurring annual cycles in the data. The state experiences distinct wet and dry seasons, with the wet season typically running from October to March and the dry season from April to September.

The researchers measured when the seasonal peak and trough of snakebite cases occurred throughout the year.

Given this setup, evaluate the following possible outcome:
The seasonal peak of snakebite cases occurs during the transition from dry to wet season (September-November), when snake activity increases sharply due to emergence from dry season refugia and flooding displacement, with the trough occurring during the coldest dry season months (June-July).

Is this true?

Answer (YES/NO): NO